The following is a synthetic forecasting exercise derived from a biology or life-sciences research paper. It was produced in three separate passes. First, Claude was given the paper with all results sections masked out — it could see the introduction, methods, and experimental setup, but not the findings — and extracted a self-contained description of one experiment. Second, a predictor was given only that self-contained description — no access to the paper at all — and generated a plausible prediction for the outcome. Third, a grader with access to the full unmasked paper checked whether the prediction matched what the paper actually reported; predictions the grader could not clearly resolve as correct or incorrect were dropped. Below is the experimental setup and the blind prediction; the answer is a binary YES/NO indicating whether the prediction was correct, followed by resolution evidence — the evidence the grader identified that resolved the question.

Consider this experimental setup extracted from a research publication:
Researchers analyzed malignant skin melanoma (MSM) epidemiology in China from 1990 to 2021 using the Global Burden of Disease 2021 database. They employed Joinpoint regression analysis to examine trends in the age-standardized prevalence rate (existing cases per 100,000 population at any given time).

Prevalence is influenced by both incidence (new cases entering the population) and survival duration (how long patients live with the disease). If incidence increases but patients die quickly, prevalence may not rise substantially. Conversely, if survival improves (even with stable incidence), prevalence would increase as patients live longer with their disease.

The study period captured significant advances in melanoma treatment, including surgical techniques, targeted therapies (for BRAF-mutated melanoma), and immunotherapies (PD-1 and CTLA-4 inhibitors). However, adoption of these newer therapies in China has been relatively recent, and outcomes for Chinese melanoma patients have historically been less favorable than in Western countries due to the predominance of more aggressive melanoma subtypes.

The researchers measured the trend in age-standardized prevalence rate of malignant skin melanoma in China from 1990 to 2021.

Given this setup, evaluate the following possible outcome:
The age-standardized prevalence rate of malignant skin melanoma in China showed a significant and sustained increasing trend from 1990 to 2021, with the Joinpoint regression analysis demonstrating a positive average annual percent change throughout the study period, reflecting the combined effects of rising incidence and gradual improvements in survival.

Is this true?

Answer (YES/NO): YES